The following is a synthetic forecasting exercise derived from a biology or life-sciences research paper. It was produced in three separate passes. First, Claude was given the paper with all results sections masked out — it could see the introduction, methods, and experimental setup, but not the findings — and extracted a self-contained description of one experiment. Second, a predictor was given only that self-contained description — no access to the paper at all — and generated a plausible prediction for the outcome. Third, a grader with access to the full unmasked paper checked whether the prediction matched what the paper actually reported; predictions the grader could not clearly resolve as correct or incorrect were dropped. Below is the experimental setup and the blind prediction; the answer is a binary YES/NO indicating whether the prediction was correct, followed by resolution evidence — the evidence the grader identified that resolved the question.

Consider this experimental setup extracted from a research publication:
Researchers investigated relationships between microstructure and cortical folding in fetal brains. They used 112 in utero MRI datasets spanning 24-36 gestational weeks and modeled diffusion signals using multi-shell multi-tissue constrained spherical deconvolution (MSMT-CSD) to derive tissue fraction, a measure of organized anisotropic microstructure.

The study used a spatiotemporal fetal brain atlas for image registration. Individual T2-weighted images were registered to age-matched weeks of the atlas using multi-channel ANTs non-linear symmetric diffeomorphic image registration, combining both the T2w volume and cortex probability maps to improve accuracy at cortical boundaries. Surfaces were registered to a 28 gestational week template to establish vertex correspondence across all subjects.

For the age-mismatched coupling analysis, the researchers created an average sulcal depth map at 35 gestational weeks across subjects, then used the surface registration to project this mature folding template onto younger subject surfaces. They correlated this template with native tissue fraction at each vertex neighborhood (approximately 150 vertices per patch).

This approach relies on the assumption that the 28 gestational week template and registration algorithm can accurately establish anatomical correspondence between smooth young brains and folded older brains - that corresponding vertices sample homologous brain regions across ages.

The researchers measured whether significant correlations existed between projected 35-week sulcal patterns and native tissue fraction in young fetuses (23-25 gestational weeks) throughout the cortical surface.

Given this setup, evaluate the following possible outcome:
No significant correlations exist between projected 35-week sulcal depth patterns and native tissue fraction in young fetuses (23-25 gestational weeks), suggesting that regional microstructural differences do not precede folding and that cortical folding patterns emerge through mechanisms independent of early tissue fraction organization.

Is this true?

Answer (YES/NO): NO